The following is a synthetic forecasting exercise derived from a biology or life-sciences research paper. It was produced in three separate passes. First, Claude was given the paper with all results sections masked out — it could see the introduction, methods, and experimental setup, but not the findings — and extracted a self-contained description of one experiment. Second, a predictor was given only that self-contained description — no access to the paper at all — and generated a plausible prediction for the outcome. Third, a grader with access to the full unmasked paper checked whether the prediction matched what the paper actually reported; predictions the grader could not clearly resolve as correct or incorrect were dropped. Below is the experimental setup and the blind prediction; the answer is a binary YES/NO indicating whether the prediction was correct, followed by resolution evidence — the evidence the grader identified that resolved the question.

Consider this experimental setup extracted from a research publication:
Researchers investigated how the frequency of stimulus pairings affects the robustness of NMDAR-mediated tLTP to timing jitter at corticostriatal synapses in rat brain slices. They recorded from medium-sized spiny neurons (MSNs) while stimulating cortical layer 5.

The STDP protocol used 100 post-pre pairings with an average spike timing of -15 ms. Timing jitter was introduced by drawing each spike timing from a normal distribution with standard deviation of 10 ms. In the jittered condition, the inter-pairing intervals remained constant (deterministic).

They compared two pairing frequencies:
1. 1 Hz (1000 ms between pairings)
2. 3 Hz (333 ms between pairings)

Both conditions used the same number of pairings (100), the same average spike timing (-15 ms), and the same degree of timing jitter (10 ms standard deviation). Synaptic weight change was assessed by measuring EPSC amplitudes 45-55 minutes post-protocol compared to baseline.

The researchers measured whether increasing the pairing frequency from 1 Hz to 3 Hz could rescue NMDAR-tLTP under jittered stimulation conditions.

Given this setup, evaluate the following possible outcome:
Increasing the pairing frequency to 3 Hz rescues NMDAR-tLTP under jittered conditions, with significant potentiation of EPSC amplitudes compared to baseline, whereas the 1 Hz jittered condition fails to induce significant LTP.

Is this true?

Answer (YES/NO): YES